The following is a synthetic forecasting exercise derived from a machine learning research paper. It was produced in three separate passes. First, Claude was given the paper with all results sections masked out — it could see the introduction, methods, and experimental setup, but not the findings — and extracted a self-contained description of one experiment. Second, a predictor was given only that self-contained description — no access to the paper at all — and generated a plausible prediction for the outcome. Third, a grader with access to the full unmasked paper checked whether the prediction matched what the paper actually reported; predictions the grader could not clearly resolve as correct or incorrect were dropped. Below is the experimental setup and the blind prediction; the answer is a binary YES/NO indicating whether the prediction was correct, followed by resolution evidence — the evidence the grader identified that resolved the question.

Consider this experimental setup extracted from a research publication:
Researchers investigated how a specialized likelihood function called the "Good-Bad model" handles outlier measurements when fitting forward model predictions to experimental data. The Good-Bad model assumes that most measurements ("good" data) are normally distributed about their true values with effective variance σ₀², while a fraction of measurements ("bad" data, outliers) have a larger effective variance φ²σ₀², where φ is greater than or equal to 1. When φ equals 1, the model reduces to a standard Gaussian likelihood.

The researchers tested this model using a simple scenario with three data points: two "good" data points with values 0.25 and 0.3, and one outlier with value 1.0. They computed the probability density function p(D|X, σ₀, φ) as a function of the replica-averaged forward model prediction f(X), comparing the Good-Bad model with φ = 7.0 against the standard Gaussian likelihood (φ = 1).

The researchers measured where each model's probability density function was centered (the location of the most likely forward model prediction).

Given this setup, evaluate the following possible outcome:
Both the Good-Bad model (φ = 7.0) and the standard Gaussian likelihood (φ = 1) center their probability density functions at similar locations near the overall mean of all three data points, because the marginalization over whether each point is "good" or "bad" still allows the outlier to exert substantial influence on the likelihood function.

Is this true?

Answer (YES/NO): NO